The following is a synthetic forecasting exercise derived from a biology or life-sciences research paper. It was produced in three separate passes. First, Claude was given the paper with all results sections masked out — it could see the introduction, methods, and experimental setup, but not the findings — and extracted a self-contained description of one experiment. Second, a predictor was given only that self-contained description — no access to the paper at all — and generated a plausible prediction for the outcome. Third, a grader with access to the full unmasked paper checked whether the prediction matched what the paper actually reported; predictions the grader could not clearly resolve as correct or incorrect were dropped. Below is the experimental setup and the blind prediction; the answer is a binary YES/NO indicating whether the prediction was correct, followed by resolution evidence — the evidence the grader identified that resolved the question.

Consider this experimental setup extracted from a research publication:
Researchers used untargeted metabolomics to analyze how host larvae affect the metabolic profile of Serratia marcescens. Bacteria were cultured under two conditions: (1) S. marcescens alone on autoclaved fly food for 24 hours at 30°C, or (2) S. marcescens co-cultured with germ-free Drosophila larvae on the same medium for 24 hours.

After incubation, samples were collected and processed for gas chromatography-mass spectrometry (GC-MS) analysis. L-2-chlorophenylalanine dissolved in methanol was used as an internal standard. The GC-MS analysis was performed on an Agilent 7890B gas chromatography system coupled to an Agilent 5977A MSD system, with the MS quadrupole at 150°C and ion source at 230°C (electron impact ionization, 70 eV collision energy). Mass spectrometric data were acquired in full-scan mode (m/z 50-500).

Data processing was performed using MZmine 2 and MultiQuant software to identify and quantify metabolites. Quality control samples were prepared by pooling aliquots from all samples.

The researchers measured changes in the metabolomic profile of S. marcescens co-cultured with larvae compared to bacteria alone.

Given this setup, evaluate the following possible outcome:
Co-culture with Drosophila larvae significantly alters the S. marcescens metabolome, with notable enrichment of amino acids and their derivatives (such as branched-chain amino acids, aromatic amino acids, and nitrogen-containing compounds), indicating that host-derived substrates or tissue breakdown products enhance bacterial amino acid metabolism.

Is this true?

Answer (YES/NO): NO